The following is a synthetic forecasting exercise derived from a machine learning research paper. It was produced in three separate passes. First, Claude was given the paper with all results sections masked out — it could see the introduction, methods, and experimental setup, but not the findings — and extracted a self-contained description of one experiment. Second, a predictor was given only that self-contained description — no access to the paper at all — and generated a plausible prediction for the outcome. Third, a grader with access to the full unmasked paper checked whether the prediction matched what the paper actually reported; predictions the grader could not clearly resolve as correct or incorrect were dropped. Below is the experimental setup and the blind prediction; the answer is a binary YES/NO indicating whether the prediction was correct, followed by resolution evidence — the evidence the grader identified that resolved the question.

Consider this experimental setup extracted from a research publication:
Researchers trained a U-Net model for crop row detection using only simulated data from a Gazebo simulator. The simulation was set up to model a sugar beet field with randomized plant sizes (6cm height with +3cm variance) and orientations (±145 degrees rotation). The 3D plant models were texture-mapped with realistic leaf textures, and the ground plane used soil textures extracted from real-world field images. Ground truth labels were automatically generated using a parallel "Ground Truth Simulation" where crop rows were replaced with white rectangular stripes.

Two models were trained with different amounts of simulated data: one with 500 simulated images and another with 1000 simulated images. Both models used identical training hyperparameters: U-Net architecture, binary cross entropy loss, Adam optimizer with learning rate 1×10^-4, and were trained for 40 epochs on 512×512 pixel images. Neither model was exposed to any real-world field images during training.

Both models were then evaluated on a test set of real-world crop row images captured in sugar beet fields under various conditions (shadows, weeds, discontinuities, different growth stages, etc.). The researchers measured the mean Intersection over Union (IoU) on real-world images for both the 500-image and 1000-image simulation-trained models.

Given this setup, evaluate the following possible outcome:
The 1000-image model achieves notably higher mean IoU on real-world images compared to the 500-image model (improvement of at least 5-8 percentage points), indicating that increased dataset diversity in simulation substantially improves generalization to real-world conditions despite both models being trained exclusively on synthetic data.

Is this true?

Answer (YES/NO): NO